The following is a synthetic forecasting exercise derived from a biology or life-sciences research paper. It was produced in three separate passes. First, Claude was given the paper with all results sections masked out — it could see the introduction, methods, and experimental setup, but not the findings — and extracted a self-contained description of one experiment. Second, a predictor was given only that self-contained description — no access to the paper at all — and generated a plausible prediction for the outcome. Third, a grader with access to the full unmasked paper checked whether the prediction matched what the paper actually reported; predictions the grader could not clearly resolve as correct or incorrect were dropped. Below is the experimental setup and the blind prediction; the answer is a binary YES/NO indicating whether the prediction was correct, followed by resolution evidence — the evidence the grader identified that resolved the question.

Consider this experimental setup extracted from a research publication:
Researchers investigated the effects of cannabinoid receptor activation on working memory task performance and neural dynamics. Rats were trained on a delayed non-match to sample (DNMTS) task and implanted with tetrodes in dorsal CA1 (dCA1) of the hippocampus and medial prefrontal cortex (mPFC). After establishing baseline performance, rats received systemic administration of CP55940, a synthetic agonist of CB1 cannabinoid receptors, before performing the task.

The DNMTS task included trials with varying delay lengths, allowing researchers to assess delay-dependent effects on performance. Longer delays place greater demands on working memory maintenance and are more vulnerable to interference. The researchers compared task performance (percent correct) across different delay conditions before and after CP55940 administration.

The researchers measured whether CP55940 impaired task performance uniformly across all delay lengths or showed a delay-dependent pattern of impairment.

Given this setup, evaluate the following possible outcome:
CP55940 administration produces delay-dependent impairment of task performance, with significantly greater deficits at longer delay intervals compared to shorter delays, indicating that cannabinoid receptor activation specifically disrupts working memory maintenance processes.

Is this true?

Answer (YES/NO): NO